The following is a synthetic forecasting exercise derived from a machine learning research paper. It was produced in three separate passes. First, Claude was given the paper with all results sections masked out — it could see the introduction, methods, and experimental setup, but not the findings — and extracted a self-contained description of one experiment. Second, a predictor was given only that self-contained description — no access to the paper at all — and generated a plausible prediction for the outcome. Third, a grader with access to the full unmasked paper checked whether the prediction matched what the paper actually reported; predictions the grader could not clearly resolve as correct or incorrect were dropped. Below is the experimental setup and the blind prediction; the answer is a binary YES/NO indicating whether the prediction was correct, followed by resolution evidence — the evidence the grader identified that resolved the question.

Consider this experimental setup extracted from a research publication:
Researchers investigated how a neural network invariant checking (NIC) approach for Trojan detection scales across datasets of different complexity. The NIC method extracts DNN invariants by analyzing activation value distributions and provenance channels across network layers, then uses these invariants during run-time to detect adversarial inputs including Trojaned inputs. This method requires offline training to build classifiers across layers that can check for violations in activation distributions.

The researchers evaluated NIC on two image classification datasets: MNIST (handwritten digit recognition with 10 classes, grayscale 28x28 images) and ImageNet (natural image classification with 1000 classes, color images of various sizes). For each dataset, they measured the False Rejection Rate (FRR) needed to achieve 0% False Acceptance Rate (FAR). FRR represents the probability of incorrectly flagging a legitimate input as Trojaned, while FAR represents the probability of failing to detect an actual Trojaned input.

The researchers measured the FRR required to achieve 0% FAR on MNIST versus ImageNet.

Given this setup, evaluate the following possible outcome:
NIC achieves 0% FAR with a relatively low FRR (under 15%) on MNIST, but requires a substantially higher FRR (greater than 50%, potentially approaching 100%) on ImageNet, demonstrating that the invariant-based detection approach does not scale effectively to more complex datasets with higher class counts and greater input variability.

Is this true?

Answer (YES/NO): NO